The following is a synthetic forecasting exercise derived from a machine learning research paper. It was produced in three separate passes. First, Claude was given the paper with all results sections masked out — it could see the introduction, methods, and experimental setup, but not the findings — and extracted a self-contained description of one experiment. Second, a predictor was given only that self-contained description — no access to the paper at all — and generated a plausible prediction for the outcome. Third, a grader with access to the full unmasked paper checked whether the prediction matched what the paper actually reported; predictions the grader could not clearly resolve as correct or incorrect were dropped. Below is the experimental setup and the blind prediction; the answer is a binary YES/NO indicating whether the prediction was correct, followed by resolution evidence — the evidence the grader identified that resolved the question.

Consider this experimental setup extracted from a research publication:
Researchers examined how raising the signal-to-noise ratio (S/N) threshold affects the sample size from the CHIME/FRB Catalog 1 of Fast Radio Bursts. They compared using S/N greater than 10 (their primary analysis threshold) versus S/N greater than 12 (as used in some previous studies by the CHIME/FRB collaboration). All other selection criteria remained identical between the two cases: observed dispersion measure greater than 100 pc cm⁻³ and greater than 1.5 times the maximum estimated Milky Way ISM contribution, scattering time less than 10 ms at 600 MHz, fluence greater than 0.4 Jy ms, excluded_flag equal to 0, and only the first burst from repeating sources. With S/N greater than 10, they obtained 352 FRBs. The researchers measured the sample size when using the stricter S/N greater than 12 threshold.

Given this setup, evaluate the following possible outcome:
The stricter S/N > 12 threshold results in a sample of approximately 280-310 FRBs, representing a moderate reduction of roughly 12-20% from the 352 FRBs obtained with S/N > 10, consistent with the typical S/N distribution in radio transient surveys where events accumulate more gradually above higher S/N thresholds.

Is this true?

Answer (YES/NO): NO